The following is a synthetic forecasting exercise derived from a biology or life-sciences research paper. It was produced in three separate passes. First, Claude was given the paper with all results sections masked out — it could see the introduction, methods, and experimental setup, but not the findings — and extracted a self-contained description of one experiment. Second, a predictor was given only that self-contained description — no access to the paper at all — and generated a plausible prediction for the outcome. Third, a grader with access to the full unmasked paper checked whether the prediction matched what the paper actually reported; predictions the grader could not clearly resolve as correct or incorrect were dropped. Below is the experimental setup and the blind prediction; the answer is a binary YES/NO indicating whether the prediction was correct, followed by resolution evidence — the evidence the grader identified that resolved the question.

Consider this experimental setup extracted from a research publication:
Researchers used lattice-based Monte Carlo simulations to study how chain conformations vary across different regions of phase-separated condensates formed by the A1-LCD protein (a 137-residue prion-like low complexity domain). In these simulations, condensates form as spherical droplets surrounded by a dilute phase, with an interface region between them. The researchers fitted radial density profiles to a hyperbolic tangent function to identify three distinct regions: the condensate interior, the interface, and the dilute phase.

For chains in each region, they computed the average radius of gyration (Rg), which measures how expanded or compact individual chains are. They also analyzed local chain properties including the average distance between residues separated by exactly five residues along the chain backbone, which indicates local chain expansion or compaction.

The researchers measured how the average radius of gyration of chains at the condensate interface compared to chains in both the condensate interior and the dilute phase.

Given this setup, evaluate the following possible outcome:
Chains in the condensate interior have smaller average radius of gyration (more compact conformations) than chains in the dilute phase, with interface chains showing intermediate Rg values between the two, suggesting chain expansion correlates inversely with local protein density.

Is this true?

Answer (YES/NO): NO